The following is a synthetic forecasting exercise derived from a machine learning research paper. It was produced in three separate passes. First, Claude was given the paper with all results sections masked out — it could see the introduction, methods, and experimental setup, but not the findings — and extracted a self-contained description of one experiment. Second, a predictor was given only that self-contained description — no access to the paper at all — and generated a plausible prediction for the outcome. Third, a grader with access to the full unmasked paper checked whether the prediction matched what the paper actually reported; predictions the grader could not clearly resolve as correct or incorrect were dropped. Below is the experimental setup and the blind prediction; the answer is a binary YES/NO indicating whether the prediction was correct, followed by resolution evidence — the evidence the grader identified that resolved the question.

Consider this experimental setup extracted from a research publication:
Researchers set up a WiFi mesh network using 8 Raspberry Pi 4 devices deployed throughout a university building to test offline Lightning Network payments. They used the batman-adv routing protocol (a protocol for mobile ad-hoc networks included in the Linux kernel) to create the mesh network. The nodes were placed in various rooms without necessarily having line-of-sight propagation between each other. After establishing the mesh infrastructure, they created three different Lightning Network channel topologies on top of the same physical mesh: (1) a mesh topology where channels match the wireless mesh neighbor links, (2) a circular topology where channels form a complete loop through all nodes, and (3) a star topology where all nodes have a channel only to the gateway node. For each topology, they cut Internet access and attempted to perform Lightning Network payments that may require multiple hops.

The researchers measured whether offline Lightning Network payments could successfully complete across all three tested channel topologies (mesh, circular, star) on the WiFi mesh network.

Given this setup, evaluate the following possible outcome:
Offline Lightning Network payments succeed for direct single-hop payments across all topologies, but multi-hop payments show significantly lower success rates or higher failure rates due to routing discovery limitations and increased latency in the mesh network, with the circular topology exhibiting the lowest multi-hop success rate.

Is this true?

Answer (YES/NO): NO